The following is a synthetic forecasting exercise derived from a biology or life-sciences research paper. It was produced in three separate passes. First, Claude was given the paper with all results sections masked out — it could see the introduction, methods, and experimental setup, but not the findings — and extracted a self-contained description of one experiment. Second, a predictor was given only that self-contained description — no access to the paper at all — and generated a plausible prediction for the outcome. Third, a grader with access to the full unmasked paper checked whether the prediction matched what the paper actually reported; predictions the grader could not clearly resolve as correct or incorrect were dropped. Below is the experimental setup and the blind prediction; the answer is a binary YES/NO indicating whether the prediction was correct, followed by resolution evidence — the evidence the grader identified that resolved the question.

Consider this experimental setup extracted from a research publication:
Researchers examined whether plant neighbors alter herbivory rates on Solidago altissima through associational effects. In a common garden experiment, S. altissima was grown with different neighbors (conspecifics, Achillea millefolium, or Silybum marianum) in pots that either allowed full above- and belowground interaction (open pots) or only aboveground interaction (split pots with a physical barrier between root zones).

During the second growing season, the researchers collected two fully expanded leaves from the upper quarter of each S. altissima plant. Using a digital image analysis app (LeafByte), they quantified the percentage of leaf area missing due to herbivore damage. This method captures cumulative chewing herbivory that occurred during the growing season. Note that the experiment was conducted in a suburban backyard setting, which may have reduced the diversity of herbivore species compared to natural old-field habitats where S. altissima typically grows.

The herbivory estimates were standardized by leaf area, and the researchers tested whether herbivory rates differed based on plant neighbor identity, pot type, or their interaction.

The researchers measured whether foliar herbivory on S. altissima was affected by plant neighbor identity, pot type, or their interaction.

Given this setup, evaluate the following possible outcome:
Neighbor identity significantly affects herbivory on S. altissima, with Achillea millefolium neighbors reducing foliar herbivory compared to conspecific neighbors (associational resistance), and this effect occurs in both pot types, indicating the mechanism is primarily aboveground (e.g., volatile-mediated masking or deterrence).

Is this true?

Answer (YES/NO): NO